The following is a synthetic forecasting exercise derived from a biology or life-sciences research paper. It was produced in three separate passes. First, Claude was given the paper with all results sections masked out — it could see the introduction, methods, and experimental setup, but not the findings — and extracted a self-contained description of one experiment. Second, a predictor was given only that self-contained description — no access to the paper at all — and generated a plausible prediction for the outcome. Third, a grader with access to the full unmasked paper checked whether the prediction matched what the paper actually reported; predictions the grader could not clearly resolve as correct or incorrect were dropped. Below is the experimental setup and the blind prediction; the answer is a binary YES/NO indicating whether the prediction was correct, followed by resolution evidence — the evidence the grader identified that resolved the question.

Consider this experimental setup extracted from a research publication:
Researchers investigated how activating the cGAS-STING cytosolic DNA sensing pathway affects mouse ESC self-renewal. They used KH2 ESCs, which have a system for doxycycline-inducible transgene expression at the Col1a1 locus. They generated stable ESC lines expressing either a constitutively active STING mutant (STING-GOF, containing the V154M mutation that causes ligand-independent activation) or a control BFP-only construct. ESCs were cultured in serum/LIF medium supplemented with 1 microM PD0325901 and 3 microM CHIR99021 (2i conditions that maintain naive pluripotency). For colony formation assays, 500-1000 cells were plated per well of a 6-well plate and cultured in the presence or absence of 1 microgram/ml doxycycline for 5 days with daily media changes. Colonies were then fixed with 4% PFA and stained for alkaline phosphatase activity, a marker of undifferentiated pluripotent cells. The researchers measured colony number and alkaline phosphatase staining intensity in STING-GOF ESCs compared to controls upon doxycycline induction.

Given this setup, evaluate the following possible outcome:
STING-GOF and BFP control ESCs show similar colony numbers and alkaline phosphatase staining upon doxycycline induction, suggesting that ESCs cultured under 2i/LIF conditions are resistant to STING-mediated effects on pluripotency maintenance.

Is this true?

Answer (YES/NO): YES